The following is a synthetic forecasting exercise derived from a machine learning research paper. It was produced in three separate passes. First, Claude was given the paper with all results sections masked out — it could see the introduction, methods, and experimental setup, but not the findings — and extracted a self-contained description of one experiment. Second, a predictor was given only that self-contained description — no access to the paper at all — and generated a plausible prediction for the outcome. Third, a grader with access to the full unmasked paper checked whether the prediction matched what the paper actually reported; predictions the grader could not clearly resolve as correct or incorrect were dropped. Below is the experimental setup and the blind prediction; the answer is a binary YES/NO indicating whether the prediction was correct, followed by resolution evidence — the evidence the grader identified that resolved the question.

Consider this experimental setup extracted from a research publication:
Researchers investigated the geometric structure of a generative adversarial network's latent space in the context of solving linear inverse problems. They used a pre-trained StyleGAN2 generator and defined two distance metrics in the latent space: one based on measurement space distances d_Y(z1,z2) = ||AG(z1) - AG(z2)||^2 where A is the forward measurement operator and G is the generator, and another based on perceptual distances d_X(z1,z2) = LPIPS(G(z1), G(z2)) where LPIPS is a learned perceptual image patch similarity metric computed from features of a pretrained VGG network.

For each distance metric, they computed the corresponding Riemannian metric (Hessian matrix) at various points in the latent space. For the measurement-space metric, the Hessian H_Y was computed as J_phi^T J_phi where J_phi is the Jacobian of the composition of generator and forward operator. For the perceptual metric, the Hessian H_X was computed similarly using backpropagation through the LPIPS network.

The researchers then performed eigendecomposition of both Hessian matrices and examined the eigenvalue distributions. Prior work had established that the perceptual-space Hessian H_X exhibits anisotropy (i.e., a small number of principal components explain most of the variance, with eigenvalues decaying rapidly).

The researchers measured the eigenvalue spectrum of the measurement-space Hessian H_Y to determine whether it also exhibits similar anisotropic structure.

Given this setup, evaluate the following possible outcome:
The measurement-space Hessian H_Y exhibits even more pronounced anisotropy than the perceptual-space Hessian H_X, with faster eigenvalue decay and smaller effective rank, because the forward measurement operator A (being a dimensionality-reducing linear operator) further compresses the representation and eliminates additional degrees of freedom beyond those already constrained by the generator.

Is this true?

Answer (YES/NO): NO